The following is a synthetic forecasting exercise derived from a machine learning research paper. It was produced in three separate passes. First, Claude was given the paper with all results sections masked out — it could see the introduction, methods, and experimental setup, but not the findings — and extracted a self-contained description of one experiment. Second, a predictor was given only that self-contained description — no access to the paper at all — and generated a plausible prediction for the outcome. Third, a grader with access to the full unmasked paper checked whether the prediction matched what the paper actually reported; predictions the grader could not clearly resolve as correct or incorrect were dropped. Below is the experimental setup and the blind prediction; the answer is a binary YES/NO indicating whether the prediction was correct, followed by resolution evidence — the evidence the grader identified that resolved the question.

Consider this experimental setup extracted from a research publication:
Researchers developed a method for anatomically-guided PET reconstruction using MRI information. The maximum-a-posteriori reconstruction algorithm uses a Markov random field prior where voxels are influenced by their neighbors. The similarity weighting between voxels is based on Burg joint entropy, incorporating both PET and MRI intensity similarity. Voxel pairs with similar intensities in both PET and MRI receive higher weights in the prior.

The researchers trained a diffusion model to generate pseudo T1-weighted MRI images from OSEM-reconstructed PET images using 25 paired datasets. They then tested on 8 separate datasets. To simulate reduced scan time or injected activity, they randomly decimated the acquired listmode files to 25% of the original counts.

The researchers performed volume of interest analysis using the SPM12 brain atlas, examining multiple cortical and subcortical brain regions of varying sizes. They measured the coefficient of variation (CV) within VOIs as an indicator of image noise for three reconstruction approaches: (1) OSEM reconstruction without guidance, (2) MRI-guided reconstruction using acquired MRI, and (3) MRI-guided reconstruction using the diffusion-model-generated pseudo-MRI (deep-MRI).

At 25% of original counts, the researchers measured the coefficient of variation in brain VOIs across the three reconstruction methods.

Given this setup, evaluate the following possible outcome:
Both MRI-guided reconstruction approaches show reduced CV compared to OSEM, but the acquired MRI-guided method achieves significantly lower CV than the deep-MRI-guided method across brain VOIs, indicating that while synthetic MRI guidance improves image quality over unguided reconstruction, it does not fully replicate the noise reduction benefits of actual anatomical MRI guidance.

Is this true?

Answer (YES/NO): NO